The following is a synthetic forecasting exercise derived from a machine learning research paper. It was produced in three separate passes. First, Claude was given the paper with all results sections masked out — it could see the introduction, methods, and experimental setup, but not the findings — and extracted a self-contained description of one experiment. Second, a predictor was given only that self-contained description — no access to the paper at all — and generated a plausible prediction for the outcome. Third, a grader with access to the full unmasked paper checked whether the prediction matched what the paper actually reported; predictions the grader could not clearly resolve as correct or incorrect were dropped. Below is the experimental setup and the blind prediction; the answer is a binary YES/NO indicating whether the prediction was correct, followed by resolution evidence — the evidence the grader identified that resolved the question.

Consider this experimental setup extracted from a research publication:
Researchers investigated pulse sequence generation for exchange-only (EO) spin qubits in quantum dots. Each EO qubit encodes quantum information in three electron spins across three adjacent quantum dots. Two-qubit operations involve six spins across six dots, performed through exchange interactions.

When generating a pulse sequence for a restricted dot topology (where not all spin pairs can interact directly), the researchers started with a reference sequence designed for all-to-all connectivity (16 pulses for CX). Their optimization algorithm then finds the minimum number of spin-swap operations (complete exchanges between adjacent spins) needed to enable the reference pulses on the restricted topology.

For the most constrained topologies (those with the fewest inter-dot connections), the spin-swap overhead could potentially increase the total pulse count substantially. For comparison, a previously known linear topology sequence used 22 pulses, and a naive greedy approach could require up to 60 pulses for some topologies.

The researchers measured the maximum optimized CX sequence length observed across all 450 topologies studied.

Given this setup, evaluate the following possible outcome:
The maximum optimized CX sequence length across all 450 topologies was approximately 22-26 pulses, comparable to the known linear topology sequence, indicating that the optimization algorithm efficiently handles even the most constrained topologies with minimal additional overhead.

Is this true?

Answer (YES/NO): NO